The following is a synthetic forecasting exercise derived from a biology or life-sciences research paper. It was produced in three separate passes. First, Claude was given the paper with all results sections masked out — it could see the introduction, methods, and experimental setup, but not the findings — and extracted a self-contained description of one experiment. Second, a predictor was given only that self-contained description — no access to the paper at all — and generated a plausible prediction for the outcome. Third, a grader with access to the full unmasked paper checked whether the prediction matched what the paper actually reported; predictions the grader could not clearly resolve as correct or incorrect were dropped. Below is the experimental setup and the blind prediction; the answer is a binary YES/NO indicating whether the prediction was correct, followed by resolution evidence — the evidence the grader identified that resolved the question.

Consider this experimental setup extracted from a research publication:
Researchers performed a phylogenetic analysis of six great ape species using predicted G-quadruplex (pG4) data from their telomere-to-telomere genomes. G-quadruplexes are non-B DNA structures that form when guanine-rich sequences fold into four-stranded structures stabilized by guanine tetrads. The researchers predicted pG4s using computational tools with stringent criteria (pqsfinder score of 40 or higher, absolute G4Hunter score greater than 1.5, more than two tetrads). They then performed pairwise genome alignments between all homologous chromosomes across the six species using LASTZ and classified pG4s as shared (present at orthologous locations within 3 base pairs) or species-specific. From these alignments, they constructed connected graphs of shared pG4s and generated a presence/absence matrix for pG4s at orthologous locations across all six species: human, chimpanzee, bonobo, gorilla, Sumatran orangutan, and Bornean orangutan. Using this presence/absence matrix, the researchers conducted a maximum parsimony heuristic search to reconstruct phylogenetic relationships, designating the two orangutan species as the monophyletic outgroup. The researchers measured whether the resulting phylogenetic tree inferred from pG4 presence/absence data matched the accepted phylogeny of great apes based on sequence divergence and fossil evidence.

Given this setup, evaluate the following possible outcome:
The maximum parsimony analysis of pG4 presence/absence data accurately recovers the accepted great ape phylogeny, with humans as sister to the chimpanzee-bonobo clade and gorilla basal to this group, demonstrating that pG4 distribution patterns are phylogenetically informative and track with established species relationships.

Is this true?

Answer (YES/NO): YES